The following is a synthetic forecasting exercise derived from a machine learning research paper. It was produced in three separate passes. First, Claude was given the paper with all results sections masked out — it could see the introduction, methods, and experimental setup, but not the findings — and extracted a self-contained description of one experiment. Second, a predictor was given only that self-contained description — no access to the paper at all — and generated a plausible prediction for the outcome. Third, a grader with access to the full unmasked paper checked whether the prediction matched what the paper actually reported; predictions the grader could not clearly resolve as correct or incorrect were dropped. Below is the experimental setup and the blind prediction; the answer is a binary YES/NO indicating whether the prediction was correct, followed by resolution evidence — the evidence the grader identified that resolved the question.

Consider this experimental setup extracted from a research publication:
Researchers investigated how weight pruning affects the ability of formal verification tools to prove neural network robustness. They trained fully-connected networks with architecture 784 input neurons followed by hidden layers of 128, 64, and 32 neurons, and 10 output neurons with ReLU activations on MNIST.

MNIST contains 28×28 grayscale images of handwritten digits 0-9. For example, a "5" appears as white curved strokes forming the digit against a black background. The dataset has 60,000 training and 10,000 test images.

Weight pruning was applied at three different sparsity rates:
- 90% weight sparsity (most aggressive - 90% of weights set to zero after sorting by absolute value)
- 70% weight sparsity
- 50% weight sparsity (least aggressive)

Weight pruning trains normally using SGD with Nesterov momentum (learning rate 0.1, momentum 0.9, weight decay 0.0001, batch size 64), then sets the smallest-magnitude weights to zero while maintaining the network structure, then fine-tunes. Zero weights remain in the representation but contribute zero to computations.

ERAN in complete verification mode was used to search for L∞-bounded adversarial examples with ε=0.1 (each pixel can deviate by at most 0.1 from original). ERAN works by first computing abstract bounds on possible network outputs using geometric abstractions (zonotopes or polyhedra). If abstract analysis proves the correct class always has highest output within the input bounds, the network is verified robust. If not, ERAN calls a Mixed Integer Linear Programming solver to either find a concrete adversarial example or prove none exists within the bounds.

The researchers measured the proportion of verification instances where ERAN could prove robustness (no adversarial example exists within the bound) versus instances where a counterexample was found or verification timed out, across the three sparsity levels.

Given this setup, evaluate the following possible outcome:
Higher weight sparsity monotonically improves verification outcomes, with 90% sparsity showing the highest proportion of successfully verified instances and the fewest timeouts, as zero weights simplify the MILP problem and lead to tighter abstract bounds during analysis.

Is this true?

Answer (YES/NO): NO